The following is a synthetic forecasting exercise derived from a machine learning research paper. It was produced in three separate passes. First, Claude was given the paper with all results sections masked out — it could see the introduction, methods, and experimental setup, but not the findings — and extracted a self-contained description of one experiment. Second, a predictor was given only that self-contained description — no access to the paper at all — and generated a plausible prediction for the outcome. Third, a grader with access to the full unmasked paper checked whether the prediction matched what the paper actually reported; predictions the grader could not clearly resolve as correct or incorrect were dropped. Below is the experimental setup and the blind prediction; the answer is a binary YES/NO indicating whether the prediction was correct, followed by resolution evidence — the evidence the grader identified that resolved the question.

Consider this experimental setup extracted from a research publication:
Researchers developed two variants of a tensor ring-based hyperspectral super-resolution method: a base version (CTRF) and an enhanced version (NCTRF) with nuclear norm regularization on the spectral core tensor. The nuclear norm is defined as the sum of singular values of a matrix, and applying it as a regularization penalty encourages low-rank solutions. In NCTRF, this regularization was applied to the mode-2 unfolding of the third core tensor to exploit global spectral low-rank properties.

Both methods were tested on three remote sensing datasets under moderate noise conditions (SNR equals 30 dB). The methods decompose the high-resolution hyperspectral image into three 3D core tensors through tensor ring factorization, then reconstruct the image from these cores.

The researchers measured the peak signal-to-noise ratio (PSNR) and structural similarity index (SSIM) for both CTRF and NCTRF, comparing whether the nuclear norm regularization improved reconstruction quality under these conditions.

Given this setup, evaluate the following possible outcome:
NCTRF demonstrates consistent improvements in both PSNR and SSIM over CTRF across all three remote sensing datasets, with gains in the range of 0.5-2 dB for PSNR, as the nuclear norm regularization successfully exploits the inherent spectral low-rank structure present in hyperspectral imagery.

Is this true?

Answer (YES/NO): NO